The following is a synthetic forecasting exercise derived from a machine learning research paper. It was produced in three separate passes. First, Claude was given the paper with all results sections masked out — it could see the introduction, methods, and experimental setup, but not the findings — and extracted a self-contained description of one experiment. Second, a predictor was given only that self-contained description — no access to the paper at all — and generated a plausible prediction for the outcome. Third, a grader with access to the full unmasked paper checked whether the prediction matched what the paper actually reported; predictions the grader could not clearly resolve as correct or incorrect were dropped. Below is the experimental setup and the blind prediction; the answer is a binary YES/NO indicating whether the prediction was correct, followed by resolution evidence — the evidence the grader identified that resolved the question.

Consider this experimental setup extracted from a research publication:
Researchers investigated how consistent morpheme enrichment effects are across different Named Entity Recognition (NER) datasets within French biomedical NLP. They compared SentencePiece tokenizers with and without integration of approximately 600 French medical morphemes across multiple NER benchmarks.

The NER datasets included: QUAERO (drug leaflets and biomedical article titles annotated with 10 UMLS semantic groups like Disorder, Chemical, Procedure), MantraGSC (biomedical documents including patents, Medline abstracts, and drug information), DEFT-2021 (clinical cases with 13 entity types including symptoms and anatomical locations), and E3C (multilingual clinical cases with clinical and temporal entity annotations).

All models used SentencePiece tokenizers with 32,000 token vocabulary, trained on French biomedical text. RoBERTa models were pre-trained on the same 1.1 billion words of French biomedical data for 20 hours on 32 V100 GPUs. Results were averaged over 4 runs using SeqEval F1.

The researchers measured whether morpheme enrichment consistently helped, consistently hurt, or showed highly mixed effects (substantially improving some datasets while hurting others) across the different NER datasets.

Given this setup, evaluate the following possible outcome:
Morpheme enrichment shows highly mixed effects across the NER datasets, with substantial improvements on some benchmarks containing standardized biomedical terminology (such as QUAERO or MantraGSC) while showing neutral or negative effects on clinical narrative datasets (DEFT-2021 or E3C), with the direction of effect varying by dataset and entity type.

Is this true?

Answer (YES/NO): NO